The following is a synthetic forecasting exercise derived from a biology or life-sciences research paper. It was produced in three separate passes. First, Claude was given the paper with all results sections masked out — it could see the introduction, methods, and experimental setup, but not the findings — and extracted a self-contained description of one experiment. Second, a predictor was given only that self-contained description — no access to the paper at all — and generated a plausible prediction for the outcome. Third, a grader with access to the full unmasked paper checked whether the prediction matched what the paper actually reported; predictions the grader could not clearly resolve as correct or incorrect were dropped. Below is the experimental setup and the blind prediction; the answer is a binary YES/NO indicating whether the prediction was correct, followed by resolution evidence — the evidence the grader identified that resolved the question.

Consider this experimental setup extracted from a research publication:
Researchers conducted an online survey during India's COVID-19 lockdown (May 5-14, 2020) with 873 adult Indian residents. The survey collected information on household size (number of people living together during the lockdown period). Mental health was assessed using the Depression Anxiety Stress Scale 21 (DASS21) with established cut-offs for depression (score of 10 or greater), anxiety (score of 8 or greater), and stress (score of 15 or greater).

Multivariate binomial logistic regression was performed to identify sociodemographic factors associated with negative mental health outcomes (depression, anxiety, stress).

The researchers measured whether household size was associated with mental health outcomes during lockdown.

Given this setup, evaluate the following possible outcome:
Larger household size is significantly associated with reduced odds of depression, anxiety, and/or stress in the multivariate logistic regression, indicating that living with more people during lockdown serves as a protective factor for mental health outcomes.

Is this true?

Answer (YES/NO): NO